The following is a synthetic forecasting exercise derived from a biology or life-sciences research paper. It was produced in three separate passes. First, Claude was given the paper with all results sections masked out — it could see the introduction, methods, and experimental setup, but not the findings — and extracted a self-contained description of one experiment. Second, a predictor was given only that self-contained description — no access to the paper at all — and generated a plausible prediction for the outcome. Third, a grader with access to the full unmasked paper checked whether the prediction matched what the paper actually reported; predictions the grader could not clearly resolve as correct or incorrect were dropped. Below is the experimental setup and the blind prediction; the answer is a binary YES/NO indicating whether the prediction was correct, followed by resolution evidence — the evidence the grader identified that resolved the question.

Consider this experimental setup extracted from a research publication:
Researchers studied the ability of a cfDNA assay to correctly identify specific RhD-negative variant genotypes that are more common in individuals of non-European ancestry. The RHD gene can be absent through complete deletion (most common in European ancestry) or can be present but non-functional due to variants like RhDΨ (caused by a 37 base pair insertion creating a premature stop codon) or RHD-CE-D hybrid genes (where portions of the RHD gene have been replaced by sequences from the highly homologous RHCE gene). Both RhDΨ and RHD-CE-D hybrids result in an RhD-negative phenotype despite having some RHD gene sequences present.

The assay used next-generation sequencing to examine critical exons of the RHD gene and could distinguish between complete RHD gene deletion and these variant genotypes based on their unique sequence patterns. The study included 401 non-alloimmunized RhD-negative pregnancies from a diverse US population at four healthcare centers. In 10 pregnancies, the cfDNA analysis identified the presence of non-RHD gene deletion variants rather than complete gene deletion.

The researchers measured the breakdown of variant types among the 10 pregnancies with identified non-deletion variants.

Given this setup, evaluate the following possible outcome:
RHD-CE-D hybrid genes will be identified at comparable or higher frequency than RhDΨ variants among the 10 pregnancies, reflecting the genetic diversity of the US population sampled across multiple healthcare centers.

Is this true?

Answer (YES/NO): YES